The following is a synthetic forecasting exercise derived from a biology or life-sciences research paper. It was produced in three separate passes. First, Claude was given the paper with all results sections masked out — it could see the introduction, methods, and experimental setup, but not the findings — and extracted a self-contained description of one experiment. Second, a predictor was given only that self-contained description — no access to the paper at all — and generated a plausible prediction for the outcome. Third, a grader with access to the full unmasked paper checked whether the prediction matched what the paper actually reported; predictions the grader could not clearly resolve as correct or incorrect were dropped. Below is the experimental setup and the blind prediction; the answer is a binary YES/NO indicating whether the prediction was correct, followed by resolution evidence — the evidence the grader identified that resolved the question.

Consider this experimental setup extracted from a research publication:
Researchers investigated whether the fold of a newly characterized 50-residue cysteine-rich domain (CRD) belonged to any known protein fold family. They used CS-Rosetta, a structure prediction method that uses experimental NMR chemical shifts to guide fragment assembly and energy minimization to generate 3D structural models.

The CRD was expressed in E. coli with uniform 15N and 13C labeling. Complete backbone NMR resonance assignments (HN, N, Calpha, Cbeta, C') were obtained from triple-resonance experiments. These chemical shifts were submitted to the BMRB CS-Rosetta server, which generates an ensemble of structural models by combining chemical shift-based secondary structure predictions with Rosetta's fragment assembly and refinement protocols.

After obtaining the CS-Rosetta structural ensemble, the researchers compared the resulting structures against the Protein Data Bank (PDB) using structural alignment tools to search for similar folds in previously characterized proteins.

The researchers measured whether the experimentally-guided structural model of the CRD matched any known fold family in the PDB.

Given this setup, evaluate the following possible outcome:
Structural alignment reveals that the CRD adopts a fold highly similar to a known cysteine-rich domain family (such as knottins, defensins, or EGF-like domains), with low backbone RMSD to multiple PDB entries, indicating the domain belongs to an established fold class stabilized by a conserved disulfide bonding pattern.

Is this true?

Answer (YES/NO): NO